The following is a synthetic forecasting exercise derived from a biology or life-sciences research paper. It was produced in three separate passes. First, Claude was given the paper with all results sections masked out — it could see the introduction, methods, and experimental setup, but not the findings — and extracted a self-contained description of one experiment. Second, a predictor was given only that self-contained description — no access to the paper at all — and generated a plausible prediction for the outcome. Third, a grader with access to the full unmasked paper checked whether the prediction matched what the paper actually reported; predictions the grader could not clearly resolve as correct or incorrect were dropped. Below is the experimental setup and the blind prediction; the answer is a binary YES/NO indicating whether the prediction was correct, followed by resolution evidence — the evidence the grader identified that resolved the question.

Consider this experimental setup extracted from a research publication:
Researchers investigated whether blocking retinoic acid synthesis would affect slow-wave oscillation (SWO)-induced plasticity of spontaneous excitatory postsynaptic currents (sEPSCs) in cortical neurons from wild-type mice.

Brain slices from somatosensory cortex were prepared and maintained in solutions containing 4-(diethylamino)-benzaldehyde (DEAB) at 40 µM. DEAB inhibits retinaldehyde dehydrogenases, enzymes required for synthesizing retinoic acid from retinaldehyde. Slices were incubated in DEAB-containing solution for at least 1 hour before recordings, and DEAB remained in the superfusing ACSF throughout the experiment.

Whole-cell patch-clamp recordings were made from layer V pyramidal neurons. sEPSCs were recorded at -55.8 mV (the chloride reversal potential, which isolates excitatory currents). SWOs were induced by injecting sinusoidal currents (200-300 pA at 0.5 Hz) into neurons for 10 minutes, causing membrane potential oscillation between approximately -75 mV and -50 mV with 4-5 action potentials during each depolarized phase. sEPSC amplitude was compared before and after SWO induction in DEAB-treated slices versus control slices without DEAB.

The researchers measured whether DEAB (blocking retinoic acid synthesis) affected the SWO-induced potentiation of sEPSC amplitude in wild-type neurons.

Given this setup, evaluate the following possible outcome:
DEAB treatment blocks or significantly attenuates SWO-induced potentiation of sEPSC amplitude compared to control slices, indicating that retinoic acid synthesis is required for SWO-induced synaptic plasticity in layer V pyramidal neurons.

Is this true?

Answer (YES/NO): YES